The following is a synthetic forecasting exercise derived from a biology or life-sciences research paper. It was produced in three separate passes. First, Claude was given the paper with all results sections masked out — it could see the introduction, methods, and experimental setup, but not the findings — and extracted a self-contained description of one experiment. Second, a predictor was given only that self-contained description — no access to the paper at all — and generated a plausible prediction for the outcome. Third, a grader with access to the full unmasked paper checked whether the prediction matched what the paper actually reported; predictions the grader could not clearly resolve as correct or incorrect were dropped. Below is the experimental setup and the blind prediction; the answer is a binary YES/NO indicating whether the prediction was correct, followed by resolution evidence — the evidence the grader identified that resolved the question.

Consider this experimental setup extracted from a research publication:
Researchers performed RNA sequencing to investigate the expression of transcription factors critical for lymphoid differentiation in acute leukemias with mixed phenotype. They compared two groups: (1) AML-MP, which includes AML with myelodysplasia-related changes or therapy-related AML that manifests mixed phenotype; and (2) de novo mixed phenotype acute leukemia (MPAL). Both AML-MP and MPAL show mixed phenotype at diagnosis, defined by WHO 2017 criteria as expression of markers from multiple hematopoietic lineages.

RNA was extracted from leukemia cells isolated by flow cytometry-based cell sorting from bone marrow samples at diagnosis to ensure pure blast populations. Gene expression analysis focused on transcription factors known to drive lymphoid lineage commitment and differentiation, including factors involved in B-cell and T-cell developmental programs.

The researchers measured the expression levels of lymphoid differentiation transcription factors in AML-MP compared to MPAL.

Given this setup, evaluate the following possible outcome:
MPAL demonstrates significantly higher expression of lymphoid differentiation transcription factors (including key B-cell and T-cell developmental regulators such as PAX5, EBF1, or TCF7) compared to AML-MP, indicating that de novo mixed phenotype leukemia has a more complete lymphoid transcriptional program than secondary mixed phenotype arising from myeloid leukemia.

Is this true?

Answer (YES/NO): YES